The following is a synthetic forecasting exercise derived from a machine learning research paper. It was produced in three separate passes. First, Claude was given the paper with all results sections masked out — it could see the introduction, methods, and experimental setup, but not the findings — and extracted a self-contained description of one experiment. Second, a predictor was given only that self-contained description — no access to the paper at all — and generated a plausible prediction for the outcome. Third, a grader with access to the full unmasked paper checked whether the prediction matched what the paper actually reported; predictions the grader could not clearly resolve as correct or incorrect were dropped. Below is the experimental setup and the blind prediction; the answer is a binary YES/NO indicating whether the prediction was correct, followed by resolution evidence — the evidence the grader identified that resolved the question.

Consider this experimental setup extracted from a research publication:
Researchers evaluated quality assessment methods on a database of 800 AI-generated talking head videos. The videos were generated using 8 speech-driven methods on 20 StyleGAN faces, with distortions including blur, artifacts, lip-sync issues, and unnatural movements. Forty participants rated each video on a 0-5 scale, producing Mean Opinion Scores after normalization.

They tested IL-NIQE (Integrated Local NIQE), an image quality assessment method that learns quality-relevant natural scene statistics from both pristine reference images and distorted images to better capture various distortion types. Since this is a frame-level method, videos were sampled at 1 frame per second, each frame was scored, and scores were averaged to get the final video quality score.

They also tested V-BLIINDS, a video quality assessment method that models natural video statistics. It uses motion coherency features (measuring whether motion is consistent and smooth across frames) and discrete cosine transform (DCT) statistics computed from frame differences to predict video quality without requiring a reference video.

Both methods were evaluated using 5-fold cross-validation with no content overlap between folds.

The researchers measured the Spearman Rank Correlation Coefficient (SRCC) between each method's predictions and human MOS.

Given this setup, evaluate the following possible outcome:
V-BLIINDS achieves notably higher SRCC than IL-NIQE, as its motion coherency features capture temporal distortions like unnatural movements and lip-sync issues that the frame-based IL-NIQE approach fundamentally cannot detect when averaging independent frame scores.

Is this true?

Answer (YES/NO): YES